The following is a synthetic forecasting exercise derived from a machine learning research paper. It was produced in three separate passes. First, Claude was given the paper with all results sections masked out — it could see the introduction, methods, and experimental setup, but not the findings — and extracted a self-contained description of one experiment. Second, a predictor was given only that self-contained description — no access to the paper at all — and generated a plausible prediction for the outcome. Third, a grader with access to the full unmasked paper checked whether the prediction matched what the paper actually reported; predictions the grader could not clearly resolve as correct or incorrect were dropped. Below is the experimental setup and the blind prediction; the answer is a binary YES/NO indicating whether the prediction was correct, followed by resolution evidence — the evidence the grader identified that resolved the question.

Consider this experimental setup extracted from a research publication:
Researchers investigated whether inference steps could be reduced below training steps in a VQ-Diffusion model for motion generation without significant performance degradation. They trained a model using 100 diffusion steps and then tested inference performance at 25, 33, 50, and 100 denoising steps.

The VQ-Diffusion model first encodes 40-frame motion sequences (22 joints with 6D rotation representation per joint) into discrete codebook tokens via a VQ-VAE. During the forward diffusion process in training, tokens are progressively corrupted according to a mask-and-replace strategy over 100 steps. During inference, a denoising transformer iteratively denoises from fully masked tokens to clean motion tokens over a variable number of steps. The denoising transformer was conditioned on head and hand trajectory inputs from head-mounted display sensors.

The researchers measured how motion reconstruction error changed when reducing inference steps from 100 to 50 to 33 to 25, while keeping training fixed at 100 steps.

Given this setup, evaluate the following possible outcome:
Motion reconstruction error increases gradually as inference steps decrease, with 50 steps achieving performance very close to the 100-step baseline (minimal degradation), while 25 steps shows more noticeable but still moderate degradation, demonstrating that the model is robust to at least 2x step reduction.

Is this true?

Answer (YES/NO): NO